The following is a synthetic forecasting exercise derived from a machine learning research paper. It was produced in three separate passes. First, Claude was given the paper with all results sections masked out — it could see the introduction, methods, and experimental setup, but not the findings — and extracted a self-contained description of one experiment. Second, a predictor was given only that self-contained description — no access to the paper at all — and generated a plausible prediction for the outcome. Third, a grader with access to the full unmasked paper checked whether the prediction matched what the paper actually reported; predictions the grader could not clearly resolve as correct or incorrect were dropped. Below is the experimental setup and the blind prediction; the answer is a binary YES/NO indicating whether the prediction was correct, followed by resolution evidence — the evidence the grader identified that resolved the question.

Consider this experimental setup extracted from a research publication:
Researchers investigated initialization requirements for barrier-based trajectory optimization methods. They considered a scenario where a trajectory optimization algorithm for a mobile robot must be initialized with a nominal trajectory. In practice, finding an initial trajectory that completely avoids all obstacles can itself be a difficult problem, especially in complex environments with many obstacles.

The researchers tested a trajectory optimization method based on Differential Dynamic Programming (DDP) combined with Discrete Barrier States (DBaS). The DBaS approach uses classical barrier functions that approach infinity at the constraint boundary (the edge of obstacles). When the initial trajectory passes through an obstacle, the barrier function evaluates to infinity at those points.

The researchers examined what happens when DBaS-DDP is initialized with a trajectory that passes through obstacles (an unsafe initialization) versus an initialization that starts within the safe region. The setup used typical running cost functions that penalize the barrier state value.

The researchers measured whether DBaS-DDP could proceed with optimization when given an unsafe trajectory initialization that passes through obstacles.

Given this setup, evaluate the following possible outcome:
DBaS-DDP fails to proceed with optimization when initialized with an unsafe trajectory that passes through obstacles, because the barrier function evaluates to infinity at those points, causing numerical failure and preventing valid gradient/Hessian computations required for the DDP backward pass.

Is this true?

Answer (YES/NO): YES